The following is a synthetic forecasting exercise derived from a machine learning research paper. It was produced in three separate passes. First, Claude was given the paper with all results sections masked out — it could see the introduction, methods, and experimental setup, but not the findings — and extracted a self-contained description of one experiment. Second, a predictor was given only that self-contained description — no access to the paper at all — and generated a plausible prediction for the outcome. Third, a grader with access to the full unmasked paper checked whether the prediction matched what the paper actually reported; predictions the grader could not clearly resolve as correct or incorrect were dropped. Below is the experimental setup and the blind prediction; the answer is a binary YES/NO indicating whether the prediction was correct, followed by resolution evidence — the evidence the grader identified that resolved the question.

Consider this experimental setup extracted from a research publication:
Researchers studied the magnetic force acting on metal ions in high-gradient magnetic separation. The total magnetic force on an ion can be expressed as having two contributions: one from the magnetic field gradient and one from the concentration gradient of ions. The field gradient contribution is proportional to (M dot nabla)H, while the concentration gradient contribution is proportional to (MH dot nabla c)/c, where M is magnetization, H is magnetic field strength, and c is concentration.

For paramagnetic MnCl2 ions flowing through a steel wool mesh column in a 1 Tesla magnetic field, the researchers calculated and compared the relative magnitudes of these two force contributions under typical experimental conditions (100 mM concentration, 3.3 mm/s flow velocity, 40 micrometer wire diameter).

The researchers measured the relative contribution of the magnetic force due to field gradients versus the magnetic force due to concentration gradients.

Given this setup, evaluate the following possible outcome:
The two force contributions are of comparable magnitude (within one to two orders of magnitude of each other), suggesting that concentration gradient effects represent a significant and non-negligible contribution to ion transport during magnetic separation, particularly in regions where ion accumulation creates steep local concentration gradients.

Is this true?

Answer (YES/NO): NO